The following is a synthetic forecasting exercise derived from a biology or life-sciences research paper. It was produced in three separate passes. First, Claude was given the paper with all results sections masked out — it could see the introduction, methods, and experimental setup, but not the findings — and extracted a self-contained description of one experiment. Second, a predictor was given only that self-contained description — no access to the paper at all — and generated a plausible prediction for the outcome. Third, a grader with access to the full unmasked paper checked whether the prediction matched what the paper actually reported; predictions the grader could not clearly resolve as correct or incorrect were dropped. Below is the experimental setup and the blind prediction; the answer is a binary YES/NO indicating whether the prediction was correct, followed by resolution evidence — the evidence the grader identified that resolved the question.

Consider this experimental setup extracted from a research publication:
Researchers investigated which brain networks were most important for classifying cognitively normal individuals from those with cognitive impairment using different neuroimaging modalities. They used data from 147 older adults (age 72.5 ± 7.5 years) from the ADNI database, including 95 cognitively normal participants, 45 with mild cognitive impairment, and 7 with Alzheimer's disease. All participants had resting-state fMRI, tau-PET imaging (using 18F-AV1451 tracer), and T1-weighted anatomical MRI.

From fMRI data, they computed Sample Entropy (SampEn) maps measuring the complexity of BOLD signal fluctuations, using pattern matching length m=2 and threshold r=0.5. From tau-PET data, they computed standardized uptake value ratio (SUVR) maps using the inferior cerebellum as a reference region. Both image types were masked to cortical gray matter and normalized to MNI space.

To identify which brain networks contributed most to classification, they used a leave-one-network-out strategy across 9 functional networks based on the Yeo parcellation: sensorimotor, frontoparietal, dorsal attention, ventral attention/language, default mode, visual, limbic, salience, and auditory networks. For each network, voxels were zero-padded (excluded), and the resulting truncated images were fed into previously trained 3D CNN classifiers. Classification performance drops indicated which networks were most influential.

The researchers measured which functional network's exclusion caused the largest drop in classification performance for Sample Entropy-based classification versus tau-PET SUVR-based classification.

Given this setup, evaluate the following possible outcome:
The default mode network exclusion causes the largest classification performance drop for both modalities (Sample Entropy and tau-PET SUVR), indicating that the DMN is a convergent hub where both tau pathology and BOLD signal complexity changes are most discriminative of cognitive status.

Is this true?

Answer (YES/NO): NO